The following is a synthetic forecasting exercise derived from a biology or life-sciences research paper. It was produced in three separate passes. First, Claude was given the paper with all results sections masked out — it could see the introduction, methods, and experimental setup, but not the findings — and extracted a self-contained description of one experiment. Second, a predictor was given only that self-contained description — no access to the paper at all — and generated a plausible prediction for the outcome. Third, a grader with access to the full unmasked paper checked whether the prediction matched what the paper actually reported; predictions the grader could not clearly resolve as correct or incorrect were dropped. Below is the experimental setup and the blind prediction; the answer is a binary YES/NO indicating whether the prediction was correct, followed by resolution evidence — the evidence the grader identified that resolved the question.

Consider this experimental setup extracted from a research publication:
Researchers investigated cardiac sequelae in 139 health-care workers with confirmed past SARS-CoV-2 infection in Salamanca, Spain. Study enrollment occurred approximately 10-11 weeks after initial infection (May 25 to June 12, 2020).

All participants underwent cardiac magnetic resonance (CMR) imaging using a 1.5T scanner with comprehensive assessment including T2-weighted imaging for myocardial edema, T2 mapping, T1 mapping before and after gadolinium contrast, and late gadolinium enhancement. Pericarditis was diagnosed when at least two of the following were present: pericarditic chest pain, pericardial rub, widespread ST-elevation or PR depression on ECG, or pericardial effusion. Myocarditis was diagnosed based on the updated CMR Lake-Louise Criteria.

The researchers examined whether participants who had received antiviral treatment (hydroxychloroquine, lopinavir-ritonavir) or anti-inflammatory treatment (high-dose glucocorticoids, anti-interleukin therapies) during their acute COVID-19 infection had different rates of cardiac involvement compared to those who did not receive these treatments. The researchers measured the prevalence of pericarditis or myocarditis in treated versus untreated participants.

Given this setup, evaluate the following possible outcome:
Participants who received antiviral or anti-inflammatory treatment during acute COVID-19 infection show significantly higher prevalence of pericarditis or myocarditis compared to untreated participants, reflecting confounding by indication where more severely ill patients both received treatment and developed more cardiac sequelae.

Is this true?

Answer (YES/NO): NO